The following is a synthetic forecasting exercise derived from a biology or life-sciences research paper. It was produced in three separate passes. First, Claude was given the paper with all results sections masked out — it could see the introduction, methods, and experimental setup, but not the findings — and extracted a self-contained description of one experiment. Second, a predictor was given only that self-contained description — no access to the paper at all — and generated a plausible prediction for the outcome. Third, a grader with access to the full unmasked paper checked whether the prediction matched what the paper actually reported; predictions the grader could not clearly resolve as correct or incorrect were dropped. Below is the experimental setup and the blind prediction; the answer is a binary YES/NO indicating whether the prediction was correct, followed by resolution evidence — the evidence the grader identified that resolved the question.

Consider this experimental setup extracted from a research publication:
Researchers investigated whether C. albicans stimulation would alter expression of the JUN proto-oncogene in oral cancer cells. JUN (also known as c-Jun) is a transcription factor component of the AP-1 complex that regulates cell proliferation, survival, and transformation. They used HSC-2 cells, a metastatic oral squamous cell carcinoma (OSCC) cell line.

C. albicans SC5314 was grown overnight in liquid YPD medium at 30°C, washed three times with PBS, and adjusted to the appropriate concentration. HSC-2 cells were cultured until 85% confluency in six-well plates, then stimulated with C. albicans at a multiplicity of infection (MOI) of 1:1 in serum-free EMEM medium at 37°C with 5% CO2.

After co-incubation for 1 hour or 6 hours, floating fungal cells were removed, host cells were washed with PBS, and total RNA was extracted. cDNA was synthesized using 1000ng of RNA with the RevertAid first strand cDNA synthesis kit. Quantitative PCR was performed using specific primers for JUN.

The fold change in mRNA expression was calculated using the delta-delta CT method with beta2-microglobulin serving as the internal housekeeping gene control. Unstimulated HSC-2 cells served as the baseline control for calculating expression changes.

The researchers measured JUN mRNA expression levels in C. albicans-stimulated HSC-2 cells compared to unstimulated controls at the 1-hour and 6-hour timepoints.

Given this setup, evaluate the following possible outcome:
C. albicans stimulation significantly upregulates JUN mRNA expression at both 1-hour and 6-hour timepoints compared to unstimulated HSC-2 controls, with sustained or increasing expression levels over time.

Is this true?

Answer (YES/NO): NO